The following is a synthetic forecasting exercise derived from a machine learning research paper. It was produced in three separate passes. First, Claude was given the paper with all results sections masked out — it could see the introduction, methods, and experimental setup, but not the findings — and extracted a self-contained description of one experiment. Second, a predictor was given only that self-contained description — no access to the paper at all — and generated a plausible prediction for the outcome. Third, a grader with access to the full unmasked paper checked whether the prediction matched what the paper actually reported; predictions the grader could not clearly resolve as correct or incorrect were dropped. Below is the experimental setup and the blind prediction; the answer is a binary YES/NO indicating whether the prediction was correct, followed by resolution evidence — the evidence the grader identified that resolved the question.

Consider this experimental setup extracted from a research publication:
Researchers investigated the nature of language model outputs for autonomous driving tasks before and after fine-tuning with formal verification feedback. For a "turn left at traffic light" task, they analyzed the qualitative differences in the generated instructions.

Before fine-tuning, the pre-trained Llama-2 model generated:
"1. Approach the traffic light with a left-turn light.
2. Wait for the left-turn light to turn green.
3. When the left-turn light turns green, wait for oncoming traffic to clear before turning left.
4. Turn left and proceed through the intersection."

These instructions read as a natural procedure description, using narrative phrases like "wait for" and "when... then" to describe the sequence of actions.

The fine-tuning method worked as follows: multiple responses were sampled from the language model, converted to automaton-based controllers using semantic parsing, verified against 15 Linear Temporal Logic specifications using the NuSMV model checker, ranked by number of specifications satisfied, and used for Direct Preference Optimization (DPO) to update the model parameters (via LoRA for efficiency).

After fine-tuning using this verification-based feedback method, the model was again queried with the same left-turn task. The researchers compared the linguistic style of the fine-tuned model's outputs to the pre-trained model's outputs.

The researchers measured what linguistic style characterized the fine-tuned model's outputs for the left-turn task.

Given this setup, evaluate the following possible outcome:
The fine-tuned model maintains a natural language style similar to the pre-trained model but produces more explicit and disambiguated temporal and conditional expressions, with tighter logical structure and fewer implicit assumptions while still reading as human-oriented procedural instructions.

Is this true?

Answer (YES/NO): NO